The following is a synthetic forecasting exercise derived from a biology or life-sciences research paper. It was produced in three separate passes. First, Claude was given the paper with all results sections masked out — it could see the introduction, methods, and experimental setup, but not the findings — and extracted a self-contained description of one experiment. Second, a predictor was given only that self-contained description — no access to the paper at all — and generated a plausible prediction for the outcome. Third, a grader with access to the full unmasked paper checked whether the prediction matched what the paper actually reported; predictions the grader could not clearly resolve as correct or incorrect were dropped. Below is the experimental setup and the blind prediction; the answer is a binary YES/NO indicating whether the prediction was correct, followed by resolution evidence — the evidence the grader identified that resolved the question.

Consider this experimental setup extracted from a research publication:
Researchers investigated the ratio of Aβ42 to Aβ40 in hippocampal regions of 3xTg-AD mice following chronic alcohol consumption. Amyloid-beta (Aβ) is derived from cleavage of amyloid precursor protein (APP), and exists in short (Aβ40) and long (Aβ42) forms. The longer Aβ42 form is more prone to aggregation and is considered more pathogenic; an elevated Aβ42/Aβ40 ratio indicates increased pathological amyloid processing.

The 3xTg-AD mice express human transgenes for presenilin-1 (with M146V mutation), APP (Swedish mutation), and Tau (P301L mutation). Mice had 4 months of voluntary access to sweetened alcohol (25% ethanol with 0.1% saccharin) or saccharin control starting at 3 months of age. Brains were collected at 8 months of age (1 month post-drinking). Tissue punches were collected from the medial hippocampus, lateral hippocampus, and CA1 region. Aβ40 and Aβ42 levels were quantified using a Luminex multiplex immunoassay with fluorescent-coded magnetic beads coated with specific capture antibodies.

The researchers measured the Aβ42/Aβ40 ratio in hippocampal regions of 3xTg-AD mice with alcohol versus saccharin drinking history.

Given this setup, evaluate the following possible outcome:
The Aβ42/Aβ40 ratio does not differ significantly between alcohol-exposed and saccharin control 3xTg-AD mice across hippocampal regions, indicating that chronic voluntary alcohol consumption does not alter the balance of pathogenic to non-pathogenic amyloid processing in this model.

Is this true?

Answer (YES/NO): YES